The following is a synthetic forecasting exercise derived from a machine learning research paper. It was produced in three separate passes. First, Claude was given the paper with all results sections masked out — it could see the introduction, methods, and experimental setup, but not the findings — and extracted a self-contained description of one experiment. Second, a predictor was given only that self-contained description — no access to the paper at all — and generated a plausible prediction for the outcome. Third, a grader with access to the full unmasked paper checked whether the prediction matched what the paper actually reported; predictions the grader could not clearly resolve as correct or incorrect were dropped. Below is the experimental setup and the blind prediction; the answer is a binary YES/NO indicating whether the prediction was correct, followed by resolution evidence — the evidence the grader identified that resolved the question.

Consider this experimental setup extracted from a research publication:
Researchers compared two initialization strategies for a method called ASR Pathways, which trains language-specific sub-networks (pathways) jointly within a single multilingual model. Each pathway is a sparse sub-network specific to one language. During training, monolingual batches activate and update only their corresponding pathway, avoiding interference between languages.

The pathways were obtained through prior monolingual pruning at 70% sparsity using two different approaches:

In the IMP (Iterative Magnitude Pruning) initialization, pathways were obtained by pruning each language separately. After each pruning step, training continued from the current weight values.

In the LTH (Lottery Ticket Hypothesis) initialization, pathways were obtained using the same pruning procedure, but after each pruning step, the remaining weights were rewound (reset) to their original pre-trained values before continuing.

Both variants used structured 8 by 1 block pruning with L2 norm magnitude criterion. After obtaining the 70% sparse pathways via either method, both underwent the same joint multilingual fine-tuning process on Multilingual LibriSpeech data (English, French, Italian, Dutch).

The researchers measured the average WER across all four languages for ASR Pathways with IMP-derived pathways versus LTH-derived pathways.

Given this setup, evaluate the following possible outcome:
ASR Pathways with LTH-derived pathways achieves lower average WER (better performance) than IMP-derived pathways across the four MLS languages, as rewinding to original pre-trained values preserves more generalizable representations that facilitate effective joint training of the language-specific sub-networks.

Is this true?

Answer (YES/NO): YES